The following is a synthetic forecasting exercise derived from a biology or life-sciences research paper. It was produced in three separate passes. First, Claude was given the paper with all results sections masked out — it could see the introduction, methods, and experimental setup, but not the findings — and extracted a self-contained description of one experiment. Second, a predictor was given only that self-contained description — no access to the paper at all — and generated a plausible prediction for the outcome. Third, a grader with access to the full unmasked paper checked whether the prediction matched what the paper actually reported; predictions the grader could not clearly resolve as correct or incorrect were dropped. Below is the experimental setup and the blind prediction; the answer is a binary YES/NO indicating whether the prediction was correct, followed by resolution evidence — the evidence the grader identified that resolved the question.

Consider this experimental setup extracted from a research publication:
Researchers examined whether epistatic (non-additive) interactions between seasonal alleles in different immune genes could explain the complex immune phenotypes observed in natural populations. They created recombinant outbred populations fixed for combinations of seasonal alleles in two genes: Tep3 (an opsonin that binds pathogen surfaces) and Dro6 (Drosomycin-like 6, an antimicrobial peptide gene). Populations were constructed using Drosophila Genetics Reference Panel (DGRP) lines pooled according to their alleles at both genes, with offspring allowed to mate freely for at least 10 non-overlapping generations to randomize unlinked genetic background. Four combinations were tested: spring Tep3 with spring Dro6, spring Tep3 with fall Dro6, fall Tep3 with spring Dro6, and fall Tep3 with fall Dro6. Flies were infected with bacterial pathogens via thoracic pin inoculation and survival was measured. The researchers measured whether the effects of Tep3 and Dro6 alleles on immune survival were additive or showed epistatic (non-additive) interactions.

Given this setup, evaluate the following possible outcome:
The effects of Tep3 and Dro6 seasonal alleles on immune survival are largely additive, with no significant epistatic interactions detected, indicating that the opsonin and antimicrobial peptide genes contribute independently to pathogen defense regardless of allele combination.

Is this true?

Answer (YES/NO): NO